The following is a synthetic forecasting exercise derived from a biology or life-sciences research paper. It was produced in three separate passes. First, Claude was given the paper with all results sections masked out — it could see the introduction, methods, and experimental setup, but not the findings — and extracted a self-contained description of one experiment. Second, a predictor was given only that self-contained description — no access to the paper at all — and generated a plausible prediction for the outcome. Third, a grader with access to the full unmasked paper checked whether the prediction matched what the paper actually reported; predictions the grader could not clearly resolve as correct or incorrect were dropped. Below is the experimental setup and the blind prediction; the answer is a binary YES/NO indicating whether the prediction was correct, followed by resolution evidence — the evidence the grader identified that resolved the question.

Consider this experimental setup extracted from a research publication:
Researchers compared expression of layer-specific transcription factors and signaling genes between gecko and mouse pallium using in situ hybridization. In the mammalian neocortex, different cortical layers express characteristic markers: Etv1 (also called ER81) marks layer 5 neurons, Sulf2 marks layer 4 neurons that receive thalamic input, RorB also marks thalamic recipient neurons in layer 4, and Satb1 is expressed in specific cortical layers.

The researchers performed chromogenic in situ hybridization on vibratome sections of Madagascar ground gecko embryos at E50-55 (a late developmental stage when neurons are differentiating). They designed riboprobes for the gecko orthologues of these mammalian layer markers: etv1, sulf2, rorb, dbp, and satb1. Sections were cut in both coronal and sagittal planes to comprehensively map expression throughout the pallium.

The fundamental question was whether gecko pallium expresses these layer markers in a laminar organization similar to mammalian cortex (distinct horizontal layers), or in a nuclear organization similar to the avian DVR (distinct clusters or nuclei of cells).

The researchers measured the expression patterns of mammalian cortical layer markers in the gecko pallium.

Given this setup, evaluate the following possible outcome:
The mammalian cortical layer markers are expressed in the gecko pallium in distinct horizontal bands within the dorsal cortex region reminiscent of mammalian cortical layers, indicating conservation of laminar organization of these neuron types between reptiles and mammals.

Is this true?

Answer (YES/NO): NO